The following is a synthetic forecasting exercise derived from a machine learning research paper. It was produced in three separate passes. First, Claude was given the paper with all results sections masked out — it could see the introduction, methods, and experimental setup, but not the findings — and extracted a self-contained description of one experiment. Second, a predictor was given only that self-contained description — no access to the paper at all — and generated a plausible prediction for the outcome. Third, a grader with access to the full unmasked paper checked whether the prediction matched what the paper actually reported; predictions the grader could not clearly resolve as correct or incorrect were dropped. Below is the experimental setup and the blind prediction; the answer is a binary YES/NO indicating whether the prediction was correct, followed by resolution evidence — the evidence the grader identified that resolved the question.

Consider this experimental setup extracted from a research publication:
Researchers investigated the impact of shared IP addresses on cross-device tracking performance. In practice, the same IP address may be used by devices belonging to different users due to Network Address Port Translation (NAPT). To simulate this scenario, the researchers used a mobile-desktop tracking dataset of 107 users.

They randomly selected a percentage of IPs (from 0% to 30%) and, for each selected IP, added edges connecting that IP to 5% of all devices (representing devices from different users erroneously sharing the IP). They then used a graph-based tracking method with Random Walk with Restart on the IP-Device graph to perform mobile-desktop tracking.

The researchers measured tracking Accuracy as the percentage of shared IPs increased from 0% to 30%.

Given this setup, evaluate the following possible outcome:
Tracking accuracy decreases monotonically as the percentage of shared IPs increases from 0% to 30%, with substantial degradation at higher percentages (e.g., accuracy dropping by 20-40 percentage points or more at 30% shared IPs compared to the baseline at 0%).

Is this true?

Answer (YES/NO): NO